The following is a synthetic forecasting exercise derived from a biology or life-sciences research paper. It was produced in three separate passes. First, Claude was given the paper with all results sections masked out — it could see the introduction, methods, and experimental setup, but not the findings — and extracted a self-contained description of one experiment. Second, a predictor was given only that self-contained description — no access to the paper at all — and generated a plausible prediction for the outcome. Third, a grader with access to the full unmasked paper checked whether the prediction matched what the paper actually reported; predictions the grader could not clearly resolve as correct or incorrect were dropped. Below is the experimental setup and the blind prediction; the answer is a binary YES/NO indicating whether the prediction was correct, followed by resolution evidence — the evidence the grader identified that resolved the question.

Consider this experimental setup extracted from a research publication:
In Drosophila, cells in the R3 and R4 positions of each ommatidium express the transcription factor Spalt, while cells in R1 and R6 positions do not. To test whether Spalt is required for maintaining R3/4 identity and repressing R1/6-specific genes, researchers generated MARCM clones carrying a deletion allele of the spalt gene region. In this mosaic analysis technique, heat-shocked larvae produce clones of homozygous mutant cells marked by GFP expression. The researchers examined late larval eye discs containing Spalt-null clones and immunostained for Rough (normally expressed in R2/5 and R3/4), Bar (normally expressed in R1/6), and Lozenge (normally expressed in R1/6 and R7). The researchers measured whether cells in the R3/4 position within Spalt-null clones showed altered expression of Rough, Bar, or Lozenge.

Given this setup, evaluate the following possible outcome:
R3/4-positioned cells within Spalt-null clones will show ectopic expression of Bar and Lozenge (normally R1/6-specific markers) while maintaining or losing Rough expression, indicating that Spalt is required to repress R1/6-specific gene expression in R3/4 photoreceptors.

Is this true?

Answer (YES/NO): NO